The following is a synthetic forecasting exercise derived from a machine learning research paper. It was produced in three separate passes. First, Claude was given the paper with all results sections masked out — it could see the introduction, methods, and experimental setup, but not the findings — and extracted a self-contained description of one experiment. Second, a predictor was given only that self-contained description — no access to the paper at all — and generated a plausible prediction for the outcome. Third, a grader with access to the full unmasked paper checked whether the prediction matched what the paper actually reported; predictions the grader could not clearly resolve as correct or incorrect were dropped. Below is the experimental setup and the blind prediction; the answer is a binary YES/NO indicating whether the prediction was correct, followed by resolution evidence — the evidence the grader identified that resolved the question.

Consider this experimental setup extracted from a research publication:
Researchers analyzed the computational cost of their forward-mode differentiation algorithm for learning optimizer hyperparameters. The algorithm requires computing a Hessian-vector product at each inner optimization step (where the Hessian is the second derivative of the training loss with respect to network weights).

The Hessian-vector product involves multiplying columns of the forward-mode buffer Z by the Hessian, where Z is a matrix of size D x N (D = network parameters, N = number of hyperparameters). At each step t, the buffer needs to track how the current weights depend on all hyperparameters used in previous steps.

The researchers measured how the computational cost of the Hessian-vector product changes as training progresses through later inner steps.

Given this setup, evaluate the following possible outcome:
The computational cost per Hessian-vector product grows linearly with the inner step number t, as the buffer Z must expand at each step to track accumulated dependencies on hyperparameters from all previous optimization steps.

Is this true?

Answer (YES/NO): NO